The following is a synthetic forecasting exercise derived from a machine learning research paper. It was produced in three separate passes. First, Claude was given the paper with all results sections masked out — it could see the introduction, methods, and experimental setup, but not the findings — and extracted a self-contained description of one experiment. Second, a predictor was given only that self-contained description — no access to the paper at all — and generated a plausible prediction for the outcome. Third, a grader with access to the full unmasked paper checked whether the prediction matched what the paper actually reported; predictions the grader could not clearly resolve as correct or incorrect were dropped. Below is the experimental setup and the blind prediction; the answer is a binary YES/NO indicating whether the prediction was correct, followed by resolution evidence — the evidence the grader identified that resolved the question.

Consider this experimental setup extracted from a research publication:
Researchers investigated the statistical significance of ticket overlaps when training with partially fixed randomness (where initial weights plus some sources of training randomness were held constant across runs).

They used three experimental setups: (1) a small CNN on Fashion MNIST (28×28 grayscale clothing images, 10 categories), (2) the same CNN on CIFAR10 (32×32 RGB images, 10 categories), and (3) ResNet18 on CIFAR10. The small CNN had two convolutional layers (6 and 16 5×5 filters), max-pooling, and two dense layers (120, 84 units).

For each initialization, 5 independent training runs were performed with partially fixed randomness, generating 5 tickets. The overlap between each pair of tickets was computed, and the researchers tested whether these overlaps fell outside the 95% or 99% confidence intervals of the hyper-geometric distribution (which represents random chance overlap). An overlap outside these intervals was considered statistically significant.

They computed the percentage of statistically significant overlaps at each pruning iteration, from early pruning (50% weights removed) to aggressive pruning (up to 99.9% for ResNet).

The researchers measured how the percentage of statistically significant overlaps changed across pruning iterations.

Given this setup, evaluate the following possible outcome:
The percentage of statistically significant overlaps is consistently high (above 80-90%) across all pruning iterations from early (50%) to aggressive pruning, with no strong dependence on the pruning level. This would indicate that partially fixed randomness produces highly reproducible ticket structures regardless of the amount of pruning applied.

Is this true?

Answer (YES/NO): NO